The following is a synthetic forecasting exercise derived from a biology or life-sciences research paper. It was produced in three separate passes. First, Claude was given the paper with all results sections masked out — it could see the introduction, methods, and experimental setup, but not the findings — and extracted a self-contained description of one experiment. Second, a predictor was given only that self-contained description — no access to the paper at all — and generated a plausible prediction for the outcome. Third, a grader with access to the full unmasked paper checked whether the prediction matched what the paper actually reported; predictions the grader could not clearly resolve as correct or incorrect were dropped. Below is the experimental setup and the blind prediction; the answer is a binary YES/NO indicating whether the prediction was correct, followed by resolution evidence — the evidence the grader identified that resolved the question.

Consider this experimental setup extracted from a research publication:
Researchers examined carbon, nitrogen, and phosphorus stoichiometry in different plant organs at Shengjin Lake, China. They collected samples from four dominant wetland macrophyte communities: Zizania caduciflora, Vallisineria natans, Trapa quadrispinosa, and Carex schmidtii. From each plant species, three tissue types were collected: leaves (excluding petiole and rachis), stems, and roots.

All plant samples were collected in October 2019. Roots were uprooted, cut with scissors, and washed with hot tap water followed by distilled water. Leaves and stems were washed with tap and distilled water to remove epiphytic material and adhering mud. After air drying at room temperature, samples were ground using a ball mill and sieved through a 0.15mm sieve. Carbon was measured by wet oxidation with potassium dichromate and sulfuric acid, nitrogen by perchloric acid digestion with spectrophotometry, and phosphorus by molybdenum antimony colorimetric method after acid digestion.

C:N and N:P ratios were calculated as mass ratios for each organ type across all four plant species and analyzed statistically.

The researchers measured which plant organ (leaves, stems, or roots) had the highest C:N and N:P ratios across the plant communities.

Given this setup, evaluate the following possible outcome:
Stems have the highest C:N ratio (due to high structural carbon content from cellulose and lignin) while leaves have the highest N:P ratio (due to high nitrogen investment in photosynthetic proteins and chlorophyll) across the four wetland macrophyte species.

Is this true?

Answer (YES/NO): NO